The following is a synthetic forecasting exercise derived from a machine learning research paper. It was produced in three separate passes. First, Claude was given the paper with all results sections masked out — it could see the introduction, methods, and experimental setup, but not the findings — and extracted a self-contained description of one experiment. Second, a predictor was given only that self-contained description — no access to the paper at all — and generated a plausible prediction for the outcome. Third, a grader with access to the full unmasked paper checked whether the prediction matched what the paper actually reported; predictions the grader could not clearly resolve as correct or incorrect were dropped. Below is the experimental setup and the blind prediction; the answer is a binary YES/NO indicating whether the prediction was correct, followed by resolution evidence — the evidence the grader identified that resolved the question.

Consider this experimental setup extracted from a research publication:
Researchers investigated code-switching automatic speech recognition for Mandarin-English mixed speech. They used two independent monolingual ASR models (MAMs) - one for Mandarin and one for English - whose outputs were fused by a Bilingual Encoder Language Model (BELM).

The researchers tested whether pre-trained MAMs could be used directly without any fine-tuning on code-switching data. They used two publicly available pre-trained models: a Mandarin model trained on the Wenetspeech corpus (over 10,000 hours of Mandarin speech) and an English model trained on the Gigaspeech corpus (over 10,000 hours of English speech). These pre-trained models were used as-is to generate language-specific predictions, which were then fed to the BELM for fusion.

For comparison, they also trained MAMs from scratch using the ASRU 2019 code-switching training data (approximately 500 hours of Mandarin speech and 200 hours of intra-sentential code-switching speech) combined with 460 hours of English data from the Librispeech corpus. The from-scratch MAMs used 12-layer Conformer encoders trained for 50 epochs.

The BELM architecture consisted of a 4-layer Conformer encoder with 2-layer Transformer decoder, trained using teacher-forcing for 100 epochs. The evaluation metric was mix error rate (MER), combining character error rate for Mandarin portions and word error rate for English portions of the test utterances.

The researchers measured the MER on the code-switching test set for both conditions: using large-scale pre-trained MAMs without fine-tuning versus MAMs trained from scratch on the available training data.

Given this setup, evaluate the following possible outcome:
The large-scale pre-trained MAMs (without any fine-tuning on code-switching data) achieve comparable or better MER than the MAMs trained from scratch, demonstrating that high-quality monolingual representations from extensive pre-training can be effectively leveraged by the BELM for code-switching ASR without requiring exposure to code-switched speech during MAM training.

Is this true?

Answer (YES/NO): NO